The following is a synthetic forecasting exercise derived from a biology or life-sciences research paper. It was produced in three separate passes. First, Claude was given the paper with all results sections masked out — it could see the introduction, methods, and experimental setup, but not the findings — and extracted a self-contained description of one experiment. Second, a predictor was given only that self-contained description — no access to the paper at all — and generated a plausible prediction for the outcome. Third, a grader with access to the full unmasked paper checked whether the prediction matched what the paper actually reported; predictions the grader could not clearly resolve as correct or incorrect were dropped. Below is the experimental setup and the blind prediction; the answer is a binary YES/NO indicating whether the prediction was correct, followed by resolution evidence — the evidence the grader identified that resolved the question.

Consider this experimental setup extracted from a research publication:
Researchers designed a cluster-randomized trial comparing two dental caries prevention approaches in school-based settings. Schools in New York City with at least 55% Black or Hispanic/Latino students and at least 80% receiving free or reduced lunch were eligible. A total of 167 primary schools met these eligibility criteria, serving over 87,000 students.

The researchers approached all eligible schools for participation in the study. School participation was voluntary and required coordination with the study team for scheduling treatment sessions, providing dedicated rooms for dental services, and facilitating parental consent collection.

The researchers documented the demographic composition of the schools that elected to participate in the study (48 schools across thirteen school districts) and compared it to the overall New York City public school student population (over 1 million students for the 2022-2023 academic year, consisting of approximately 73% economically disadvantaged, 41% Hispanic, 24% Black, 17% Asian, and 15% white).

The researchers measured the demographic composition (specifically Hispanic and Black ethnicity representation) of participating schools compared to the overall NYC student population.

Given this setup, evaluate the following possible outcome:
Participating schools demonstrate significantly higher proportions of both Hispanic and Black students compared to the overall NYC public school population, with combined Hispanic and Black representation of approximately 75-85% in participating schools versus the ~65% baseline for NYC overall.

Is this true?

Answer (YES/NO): NO